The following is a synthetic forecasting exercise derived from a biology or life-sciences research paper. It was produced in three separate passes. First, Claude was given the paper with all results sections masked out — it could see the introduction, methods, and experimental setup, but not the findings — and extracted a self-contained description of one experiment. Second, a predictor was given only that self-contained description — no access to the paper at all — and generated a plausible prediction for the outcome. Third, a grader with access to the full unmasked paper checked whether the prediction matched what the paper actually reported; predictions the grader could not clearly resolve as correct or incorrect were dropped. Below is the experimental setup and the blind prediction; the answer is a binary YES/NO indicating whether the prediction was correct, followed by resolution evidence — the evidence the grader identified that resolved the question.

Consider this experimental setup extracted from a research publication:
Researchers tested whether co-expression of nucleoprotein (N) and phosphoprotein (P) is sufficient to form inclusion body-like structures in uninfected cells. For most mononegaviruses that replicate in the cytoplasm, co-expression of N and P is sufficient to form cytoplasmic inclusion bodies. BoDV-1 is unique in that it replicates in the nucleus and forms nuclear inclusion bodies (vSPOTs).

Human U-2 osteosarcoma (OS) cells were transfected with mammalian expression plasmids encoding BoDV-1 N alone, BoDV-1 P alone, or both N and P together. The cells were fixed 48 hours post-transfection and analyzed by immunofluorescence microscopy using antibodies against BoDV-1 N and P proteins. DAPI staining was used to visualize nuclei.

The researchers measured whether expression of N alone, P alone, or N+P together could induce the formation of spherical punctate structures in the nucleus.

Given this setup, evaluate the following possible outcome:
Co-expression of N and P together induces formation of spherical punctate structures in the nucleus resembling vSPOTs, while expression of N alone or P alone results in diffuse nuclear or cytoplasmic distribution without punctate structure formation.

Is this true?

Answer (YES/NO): NO